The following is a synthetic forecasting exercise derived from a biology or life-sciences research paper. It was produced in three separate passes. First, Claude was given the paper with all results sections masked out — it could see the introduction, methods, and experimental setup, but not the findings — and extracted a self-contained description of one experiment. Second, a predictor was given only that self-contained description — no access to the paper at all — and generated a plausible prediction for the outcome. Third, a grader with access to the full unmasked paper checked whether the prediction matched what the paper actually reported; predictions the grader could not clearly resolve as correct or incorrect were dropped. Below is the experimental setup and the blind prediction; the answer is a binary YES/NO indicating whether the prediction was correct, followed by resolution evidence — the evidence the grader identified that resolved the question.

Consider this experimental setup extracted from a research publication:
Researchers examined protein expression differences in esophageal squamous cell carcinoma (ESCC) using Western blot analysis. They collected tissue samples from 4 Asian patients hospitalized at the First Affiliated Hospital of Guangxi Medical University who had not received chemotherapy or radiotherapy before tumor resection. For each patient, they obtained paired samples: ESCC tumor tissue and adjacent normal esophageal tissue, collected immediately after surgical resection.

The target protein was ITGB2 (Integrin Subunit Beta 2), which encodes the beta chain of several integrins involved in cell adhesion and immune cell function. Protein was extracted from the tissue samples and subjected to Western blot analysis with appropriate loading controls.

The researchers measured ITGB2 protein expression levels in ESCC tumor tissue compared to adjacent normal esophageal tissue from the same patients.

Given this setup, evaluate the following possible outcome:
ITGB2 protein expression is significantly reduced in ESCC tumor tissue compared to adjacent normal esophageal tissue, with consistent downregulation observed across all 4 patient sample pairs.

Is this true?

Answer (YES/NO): NO